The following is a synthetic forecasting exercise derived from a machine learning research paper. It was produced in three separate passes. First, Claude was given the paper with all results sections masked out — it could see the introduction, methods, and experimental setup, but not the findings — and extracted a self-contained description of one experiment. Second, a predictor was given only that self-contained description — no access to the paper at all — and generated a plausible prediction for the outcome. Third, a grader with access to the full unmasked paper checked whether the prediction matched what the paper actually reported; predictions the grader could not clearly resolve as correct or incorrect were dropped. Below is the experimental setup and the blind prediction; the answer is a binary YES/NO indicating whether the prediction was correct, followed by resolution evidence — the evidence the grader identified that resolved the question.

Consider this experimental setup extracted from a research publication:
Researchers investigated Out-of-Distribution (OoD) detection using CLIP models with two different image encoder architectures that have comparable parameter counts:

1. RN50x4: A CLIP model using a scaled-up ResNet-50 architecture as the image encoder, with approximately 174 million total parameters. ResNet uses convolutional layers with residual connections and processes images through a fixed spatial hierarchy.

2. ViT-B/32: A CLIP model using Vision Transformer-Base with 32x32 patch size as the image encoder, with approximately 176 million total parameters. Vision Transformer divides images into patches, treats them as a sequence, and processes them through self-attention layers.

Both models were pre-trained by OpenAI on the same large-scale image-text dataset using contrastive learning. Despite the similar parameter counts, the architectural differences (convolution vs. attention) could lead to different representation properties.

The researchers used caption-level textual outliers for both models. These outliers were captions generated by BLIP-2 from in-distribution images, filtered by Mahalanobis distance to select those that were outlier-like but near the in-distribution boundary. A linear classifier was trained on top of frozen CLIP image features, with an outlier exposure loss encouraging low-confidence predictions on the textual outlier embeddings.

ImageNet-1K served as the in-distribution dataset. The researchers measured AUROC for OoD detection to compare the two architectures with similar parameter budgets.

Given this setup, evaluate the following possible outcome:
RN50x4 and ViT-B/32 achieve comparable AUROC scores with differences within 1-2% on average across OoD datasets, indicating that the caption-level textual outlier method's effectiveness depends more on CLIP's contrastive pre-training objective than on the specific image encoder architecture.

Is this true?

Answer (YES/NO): YES